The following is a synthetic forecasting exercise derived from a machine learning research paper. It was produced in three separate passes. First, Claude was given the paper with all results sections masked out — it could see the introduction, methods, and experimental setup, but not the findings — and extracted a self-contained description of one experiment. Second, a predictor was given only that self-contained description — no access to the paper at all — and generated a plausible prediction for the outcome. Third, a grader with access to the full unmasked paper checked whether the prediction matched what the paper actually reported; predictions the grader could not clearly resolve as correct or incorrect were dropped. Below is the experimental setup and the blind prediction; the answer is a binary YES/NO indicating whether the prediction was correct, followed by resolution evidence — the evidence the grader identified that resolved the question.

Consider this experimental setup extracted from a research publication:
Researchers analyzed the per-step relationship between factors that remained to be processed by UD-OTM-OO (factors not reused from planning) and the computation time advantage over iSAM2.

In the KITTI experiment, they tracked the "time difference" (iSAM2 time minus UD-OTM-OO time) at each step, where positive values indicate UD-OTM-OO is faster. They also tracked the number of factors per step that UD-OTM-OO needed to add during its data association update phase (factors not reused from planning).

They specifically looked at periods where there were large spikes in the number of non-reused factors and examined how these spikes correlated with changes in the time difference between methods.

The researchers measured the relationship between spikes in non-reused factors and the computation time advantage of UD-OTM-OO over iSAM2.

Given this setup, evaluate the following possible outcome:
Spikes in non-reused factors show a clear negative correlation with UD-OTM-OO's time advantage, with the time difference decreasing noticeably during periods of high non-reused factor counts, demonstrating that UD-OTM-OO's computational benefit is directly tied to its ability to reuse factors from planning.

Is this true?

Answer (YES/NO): YES